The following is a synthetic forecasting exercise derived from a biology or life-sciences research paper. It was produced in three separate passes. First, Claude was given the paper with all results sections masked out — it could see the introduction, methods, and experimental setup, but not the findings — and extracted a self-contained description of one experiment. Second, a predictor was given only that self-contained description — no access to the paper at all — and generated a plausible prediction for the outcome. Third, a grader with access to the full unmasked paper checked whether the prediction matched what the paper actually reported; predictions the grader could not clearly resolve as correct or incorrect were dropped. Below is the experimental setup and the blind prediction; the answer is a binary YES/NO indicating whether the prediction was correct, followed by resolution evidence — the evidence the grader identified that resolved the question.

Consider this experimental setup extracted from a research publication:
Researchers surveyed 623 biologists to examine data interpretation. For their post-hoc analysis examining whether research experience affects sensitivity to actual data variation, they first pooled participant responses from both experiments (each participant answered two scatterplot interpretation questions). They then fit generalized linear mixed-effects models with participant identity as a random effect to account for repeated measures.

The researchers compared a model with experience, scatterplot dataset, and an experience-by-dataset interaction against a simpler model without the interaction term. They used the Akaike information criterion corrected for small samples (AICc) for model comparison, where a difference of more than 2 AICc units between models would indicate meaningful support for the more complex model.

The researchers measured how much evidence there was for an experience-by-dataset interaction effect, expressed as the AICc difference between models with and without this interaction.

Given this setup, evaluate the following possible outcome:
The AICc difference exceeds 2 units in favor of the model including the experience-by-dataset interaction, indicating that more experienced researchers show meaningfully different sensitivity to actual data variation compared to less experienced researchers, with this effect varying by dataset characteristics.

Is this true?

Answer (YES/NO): YES